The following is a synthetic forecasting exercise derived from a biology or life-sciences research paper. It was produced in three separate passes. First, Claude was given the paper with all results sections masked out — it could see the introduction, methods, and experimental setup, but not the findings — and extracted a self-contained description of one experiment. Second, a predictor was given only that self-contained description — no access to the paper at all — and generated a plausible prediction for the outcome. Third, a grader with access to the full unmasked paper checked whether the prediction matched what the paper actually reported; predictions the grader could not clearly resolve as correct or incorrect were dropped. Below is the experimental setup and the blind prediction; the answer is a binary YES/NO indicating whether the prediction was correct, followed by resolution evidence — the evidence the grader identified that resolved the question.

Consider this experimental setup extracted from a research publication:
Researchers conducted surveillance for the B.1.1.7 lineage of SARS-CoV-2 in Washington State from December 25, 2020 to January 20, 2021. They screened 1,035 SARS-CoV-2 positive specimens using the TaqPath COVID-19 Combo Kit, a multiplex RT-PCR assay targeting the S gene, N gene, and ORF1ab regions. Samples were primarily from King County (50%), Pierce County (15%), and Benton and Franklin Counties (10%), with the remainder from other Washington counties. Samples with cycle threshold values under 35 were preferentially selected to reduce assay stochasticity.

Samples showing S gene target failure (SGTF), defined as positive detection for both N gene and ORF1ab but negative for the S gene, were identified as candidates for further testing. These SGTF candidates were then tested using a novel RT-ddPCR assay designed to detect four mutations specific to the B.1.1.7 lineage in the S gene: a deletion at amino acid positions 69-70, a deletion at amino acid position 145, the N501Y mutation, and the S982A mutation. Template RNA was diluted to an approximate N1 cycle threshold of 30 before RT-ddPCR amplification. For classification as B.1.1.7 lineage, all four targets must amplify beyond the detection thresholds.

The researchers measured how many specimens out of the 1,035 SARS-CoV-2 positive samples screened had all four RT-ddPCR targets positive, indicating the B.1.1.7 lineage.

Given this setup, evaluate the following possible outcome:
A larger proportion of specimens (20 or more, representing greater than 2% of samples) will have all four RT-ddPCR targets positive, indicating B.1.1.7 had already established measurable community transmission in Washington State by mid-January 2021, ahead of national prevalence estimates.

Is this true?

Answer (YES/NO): NO